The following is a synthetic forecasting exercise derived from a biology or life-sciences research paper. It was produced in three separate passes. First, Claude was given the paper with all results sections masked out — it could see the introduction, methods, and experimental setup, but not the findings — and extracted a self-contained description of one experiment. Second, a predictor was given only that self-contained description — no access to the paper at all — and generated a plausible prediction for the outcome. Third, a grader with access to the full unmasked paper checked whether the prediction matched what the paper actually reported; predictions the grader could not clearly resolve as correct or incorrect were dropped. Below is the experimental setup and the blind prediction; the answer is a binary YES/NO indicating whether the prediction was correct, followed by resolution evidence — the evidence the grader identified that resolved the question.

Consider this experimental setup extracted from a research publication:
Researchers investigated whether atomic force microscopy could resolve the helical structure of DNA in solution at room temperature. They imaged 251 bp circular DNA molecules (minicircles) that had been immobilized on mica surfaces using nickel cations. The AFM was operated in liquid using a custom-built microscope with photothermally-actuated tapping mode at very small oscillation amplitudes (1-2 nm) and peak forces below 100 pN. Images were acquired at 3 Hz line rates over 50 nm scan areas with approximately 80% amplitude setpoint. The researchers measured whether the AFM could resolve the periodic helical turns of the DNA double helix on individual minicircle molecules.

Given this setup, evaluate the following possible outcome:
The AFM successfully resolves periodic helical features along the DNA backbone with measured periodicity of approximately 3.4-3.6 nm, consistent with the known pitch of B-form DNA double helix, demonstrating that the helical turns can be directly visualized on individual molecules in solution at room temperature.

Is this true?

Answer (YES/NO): YES